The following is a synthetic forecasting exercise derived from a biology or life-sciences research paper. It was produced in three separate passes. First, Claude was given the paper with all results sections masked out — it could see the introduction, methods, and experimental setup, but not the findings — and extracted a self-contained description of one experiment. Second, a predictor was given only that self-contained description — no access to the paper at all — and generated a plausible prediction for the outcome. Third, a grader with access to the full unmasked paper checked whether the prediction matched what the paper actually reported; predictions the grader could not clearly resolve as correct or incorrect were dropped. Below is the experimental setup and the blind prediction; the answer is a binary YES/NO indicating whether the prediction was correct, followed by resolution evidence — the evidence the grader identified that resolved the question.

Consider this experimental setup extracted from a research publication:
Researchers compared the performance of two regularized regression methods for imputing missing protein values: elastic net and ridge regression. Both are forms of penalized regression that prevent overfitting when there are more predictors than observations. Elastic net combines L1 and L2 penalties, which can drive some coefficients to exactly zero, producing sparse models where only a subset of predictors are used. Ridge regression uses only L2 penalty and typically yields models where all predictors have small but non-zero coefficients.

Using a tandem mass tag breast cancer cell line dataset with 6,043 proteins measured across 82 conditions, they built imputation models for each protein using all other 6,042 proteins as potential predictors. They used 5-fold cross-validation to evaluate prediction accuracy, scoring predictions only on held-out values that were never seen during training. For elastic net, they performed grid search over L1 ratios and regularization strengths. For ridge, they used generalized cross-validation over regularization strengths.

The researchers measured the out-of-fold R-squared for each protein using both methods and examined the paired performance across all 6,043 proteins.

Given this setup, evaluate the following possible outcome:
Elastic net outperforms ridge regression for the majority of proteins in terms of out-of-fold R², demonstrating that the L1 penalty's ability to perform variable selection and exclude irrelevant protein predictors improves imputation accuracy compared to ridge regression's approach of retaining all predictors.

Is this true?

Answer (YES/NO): NO